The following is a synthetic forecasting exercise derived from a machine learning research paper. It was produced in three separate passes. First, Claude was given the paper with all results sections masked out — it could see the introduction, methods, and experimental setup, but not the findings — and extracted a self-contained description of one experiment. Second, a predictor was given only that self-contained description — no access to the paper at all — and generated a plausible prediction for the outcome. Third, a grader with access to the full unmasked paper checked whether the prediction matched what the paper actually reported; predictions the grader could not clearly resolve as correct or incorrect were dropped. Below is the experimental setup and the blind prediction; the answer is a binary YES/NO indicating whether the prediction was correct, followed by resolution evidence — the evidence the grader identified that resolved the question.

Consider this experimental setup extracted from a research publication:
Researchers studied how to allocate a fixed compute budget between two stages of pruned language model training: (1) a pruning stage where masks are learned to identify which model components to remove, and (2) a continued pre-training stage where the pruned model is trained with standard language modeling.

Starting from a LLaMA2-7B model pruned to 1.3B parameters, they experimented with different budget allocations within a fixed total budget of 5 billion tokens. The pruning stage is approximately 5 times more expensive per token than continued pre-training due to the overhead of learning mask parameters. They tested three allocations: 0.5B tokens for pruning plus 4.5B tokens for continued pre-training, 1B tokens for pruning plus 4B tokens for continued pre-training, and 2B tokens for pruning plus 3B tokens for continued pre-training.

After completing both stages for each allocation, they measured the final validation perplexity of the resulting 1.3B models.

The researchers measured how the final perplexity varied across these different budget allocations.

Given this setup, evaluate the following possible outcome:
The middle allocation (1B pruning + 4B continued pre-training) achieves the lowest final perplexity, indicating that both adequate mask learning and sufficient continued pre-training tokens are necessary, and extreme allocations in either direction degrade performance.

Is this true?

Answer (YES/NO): NO